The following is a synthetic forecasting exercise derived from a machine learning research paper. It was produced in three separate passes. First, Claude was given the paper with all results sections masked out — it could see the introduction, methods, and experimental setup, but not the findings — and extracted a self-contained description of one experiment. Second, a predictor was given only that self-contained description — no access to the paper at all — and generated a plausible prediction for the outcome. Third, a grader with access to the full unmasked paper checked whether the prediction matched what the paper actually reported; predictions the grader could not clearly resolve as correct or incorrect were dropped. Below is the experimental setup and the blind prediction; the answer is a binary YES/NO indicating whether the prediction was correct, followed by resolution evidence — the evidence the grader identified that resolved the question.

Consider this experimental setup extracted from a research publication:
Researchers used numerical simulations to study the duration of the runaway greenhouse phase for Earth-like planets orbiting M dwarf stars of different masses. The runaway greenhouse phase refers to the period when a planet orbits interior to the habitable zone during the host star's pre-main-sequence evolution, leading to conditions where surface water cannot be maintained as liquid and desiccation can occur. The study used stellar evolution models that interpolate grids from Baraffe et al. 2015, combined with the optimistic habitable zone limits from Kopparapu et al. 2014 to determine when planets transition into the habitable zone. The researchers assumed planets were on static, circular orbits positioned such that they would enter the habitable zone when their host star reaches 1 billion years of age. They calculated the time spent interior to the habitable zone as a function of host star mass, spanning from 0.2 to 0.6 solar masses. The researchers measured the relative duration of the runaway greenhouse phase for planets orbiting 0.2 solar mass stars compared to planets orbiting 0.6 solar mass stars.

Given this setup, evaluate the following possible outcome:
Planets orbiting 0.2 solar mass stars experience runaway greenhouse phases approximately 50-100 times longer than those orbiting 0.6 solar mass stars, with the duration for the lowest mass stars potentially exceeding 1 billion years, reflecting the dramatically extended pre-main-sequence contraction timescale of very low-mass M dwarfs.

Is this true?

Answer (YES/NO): NO